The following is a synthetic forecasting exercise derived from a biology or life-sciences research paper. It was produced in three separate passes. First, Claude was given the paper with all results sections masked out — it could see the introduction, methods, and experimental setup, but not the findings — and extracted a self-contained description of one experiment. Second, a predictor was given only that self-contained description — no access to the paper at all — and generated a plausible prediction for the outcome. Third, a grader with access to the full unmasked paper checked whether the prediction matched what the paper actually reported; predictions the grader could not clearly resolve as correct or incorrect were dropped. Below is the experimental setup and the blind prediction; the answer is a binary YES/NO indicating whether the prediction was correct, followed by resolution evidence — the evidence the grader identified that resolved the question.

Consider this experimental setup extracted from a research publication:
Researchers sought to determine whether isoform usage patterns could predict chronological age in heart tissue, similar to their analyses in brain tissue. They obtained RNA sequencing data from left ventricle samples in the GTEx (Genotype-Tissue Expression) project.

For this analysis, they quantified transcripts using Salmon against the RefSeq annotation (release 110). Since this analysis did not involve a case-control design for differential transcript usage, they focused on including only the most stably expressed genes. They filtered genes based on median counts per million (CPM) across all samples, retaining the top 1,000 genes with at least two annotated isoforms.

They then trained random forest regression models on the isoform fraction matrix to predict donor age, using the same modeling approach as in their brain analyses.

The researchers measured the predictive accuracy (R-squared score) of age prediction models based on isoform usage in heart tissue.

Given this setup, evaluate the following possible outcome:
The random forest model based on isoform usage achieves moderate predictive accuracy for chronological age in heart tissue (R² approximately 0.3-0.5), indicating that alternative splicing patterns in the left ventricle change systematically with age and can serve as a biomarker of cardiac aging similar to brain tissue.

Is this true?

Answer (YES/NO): NO